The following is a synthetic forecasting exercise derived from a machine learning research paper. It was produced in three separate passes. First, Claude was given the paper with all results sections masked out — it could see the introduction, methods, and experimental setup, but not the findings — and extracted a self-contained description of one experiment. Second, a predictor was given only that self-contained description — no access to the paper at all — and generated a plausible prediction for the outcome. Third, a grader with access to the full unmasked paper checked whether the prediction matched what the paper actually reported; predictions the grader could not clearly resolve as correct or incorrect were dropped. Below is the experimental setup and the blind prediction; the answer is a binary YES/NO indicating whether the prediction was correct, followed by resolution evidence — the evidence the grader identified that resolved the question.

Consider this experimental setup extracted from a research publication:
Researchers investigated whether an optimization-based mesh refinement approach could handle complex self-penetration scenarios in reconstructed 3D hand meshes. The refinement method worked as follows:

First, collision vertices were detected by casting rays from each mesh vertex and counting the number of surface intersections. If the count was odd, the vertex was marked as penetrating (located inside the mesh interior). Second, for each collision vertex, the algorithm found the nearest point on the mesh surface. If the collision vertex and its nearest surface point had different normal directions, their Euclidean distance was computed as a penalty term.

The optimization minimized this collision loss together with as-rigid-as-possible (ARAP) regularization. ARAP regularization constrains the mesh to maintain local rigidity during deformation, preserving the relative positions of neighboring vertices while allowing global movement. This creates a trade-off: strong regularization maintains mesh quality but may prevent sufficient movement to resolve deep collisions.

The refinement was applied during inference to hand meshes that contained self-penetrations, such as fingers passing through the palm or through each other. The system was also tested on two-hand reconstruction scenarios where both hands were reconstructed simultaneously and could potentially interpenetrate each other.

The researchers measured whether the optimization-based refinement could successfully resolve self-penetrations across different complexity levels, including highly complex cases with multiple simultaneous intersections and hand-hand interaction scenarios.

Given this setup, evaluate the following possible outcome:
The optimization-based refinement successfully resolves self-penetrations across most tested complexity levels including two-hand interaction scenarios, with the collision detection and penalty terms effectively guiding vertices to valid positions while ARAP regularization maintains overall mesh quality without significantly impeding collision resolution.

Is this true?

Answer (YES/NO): NO